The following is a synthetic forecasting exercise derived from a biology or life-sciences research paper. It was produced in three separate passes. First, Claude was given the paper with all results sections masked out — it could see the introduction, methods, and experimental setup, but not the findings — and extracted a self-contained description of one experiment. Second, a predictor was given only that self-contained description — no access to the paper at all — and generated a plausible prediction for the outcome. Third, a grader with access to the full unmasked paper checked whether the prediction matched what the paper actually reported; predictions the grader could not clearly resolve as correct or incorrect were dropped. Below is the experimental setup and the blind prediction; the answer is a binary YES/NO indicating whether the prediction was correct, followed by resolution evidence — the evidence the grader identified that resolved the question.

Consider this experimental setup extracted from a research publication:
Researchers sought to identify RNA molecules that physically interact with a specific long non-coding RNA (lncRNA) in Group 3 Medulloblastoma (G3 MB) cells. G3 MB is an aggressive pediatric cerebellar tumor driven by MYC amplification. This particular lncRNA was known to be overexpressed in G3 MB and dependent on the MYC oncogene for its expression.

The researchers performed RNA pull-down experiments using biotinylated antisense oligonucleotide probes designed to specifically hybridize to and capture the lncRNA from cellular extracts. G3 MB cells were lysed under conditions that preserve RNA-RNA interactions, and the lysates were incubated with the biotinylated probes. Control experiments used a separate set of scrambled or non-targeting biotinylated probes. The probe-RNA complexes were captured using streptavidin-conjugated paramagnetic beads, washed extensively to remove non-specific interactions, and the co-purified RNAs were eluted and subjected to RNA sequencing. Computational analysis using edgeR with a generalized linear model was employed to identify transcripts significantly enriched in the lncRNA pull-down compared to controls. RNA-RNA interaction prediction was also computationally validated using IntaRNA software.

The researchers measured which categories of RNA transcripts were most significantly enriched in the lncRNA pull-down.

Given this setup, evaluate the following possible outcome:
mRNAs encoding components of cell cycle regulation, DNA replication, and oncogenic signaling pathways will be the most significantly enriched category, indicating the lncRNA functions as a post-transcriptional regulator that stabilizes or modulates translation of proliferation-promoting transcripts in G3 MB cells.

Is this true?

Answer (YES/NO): NO